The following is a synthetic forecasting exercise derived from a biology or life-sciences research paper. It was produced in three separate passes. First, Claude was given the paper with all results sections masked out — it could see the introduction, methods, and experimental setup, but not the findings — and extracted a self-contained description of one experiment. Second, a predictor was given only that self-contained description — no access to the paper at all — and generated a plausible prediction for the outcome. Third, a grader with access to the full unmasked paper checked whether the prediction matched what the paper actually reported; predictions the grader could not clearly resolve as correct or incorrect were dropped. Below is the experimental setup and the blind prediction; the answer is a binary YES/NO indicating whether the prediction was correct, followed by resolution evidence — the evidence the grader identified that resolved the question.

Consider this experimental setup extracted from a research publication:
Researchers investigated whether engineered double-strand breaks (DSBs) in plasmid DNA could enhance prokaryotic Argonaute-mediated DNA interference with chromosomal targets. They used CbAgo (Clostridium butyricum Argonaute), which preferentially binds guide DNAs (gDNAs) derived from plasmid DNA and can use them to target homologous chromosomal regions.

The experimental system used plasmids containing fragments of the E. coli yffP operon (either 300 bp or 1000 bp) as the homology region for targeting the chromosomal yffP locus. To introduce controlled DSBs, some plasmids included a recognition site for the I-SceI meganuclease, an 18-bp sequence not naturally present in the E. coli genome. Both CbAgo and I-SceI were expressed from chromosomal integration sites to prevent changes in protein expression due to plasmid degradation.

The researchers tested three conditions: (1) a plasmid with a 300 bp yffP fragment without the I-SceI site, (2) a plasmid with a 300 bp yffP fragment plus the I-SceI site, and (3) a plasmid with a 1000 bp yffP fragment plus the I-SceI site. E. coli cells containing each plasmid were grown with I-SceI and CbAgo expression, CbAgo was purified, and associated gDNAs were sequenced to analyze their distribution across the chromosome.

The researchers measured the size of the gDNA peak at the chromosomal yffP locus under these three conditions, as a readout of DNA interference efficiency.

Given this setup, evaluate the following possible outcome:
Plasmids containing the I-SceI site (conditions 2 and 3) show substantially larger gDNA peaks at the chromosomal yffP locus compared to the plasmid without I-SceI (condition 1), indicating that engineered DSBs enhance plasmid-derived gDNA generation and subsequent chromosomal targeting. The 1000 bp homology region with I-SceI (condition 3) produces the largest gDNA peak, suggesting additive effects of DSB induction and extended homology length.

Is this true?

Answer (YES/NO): YES